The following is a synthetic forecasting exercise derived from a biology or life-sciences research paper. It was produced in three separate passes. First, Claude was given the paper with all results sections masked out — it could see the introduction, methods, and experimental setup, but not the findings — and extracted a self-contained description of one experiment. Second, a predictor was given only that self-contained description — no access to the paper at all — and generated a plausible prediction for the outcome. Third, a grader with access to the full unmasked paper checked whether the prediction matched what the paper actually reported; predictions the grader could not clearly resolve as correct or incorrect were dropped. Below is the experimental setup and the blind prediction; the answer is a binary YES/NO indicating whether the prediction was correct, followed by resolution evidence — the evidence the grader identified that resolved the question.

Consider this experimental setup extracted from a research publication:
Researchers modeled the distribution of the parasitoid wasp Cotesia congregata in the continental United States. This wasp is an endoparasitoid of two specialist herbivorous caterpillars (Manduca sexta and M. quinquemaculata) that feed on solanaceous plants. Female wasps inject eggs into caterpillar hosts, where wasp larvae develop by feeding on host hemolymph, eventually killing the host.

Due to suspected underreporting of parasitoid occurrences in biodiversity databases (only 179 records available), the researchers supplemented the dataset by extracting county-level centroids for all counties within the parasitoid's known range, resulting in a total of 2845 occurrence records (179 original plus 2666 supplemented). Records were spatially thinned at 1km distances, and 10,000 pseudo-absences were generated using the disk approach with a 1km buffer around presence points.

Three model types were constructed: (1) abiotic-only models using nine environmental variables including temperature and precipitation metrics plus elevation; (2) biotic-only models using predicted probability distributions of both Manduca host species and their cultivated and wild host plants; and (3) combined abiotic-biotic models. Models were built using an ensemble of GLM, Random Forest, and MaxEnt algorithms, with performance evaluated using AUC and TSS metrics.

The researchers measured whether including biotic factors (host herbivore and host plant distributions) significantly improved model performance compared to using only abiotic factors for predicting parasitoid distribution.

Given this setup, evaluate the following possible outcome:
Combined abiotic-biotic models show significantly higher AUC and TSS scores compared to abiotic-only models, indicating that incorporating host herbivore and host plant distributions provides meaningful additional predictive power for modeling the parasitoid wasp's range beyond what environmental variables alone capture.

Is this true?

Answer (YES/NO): NO